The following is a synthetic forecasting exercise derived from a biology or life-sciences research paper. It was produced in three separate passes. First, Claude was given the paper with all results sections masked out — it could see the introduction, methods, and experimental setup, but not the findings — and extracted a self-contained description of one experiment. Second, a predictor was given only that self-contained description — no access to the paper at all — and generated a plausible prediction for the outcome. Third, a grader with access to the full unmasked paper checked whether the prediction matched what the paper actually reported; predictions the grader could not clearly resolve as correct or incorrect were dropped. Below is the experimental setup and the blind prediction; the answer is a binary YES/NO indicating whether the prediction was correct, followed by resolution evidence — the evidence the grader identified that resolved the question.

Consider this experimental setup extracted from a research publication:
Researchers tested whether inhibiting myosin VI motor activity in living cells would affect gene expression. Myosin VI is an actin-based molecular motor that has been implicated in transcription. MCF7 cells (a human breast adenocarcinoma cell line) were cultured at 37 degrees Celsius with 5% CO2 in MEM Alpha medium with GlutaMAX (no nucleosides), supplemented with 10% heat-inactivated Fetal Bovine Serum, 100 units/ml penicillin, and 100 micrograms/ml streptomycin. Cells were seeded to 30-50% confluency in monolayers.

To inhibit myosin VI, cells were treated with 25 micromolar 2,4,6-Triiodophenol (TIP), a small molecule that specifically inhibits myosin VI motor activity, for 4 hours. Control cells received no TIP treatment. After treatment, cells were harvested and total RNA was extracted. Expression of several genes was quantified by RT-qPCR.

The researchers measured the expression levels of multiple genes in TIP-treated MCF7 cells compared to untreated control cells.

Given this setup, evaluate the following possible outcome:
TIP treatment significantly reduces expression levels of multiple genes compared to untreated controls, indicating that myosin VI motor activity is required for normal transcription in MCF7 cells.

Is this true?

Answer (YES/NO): YES